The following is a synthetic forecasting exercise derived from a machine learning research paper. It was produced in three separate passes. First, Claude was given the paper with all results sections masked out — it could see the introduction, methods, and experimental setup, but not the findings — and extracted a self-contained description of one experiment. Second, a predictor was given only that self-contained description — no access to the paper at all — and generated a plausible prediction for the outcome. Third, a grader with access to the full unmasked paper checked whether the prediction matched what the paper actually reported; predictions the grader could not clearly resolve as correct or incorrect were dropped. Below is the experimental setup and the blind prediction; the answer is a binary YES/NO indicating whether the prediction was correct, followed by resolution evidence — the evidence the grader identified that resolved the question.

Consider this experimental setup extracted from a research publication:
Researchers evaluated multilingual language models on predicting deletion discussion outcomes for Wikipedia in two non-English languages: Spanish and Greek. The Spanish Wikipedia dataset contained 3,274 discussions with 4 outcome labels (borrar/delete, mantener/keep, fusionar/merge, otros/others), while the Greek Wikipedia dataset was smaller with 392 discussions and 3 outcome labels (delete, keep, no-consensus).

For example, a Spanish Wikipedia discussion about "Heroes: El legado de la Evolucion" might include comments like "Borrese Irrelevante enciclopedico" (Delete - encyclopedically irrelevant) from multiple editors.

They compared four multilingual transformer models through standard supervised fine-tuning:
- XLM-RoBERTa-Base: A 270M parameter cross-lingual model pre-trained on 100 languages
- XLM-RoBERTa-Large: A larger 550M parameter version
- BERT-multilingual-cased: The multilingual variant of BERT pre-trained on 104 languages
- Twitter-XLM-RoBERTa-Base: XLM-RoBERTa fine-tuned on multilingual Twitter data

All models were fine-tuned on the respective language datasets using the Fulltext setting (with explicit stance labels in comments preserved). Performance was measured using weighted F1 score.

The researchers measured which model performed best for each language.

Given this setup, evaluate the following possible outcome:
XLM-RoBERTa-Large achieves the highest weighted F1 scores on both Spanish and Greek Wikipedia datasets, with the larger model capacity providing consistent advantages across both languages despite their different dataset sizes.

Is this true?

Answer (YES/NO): NO